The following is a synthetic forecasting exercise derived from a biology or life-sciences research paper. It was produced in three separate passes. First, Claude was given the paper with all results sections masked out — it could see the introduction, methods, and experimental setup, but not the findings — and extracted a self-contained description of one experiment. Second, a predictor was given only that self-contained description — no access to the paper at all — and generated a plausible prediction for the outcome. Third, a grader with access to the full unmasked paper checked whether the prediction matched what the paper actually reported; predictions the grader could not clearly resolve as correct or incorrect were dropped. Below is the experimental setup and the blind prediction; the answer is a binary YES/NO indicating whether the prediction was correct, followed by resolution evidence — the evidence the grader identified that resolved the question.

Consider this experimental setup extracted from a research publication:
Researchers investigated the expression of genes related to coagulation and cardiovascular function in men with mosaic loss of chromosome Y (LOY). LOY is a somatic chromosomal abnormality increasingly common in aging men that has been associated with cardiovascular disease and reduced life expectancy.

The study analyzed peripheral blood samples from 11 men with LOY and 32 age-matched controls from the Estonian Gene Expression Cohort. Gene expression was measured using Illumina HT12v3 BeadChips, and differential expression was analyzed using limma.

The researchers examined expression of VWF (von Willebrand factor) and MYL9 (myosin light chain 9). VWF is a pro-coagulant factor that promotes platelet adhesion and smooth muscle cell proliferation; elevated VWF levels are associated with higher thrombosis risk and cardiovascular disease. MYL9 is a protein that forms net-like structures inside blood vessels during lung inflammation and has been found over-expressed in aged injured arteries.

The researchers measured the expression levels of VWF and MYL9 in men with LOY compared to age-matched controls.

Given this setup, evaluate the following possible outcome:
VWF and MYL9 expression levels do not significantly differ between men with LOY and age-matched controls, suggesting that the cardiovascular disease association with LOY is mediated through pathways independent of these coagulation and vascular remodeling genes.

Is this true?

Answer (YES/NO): NO